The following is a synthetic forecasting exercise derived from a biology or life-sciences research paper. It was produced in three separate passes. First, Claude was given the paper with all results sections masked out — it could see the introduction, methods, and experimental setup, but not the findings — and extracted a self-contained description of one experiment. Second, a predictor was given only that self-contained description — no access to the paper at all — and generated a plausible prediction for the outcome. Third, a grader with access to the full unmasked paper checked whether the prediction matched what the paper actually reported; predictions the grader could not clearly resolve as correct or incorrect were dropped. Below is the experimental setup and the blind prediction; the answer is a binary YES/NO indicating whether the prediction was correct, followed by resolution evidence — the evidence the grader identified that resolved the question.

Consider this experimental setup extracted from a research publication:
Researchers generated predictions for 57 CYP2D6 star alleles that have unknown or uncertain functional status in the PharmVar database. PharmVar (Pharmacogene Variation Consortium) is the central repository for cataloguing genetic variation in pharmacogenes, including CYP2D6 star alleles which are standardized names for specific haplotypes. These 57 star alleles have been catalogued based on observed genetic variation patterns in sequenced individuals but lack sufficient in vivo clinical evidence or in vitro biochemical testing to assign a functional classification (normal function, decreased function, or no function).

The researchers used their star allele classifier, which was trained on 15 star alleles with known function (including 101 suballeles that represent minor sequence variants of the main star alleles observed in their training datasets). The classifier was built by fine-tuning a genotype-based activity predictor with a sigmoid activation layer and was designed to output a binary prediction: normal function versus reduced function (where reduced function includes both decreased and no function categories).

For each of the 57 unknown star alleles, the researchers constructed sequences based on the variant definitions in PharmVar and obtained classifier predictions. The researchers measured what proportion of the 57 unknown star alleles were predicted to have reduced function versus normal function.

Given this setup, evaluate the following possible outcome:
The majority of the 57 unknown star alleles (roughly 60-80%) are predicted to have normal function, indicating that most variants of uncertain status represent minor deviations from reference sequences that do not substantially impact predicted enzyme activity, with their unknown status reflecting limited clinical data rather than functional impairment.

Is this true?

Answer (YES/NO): NO